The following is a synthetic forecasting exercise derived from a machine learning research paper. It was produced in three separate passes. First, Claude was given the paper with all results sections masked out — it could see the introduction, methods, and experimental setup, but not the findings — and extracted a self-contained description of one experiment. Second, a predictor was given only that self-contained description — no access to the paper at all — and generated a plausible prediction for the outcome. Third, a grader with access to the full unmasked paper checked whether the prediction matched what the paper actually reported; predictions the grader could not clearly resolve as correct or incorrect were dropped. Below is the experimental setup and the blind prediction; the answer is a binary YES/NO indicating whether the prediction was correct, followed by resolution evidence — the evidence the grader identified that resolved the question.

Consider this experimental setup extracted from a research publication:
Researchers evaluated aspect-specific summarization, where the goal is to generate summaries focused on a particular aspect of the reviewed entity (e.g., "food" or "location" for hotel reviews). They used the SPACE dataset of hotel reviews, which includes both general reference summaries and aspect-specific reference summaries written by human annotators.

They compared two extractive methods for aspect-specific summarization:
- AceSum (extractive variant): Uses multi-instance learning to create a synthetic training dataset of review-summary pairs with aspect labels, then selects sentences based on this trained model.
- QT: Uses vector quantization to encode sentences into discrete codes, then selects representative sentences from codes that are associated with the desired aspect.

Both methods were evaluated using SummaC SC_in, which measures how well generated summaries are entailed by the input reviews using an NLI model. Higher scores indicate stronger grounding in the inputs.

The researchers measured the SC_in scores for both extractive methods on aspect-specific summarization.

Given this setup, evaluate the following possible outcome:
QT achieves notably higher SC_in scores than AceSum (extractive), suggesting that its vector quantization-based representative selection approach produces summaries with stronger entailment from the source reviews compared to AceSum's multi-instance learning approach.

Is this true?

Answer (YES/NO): YES